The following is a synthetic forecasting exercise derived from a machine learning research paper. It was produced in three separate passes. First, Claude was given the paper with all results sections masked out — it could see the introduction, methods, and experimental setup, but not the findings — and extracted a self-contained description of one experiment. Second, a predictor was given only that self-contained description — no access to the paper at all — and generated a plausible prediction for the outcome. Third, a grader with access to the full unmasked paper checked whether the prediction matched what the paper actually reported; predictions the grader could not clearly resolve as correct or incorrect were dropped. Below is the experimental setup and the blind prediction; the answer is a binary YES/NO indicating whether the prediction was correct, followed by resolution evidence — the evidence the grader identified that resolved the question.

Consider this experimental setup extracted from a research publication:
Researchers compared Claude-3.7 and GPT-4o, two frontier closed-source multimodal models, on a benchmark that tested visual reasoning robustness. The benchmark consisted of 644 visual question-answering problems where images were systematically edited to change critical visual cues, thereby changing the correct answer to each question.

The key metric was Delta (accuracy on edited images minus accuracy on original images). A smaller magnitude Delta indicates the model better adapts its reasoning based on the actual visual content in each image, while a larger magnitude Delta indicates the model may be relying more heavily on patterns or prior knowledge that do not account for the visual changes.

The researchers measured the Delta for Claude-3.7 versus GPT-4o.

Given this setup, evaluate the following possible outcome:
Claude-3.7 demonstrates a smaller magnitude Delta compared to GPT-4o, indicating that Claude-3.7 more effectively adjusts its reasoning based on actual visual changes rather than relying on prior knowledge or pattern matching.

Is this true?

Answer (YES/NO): YES